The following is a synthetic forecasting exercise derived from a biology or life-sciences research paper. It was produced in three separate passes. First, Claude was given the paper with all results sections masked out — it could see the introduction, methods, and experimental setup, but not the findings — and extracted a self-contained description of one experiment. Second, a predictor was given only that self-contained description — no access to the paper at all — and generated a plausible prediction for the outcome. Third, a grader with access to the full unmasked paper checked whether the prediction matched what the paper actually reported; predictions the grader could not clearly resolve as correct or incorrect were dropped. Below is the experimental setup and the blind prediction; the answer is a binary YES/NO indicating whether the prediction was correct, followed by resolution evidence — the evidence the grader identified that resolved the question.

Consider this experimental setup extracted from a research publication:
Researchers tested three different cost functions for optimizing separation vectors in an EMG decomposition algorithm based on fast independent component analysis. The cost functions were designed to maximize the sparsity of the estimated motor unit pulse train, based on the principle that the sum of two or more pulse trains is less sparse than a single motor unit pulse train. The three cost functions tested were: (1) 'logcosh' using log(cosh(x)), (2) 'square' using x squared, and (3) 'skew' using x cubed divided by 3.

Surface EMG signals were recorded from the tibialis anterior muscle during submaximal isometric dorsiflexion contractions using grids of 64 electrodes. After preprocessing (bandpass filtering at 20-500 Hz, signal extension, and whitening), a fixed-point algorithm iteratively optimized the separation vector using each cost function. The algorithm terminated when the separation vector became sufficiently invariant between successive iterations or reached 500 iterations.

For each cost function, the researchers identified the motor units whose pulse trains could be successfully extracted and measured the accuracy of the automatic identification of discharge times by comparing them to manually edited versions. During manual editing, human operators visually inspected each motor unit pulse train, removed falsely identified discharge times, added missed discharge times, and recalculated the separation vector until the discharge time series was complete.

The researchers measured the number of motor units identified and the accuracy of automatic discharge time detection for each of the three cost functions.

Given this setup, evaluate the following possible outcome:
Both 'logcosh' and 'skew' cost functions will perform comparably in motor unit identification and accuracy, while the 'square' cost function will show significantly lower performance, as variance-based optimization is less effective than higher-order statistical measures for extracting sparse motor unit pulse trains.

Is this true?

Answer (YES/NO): NO